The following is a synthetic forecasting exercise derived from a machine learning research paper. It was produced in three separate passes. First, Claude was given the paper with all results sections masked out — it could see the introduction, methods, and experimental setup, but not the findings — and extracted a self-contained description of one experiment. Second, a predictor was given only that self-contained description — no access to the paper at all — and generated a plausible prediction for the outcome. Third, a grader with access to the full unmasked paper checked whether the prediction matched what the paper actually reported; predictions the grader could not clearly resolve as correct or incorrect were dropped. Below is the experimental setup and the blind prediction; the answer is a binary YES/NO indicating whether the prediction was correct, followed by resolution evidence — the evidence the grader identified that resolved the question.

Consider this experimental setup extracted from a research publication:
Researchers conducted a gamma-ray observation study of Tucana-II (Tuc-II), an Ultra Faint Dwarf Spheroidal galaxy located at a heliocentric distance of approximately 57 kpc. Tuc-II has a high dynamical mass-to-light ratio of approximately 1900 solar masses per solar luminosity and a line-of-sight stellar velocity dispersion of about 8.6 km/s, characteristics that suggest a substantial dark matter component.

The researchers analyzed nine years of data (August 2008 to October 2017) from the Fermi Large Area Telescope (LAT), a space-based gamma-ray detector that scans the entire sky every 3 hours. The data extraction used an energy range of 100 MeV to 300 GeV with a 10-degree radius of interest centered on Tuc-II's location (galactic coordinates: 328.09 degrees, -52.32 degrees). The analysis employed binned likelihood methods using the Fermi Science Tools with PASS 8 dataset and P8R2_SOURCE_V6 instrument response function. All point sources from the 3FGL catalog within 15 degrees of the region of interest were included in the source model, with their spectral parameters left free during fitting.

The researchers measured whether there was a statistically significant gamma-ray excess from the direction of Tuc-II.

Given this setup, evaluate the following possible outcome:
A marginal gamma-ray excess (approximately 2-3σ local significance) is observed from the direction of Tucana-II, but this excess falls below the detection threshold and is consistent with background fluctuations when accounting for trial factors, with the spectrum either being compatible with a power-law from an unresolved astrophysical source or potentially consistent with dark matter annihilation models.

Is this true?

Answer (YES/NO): YES